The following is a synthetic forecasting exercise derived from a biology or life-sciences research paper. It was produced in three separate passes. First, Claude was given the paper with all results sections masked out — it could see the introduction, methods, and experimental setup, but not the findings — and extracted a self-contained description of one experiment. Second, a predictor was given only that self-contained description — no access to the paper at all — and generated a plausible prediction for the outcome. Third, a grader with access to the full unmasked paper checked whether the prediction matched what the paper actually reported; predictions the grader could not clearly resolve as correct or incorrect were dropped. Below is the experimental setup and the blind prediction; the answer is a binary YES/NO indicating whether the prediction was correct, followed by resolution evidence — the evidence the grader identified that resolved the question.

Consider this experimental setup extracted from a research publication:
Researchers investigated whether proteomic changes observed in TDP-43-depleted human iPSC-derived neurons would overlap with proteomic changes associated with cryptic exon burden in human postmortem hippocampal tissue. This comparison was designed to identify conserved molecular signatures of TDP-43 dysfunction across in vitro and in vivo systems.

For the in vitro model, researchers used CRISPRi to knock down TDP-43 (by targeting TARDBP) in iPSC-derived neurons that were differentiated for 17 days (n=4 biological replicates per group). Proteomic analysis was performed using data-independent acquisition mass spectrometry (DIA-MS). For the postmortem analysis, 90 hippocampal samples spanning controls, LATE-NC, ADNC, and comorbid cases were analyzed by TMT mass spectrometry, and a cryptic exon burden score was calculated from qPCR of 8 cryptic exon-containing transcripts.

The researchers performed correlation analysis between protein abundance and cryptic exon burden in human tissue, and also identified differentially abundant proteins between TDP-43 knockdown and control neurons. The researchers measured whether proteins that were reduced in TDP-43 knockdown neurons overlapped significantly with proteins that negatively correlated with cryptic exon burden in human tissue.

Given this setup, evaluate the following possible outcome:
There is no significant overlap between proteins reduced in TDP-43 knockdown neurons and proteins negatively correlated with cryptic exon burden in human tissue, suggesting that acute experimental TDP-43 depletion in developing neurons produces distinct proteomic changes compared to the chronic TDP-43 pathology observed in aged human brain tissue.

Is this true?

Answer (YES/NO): NO